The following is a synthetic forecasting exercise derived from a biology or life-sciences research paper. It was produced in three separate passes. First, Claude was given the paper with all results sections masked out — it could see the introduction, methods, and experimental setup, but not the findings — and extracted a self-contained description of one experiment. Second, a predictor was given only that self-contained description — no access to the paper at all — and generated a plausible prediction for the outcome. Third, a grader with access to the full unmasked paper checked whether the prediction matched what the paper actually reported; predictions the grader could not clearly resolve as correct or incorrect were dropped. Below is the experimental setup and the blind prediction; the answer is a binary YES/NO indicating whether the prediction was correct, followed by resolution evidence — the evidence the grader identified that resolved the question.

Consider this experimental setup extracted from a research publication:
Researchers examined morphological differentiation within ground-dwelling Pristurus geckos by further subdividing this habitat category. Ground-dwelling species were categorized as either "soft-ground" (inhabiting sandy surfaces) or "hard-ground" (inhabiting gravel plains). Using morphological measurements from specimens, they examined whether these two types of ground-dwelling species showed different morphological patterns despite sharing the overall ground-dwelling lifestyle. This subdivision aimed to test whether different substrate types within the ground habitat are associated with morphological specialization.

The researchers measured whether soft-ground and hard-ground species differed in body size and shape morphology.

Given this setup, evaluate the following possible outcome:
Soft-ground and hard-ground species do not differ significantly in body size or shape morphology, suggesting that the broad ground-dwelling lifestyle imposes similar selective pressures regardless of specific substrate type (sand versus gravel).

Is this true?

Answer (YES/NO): NO